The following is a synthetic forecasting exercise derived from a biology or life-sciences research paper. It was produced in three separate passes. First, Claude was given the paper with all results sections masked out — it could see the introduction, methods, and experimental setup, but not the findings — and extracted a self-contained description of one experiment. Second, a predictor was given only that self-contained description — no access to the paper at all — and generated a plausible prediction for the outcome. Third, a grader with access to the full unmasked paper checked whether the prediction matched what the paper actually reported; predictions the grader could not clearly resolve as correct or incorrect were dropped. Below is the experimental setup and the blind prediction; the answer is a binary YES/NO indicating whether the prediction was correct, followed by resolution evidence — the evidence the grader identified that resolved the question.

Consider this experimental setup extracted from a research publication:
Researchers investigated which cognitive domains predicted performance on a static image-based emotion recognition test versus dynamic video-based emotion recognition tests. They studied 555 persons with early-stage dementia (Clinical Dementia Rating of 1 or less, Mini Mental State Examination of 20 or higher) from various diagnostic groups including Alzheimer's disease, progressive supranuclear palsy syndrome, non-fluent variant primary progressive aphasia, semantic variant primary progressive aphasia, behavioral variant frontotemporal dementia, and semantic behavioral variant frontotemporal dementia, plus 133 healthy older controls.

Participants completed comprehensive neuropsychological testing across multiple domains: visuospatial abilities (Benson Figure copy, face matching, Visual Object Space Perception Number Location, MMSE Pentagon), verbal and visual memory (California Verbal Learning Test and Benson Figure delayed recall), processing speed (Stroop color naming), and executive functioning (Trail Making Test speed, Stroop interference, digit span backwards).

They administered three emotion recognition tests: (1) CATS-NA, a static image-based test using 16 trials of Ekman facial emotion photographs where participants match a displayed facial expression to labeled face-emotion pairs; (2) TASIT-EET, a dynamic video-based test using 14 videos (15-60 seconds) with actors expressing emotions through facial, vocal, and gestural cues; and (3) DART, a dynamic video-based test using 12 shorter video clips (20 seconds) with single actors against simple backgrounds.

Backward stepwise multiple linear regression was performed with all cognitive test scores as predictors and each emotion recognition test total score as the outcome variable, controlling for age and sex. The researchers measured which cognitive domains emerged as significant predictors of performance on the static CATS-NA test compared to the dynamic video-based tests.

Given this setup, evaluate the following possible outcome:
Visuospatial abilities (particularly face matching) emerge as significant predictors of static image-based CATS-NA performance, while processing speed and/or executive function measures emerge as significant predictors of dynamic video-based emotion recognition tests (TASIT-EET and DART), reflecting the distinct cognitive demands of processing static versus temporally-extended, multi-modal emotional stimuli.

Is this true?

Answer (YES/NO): NO